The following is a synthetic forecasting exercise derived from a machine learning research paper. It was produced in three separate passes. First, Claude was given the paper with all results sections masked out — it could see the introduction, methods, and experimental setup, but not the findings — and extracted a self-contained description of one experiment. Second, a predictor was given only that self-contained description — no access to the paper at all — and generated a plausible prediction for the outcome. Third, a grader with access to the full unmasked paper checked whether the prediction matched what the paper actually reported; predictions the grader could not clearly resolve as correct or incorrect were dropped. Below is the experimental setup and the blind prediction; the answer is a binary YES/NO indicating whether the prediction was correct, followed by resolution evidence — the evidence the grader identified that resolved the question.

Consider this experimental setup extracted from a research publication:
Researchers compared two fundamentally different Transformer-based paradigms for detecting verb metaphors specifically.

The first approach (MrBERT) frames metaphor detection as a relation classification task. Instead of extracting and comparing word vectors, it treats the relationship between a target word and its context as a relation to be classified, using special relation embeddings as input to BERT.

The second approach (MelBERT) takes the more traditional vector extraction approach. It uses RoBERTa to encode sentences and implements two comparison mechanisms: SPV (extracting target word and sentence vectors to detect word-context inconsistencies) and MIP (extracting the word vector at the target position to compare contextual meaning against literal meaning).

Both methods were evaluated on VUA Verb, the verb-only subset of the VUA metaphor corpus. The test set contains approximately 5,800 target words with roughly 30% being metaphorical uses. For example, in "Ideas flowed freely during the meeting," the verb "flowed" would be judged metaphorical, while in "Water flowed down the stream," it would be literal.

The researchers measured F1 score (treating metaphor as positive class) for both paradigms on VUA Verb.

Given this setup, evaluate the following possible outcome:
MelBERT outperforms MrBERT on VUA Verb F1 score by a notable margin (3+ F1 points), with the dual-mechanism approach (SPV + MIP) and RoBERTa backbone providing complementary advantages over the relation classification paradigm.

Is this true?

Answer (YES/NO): NO